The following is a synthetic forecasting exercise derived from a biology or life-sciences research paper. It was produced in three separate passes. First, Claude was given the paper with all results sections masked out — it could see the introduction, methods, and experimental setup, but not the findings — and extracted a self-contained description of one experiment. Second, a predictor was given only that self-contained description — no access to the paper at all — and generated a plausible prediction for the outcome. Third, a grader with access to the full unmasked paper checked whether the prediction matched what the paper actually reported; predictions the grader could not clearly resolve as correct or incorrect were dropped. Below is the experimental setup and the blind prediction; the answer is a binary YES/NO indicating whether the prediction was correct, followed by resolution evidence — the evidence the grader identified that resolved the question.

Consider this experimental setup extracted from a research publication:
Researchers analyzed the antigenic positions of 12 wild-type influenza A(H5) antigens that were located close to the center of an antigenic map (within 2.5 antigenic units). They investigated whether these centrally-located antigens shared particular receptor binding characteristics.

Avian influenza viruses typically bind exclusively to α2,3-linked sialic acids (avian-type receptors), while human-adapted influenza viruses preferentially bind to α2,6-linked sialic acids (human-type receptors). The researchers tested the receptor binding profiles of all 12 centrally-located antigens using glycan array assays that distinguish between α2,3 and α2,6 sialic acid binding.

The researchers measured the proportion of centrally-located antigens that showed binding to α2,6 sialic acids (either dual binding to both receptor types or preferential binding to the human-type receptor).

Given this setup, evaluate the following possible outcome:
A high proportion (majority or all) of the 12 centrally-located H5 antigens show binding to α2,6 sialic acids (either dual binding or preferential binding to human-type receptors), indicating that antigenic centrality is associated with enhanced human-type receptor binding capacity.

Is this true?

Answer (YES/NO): YES